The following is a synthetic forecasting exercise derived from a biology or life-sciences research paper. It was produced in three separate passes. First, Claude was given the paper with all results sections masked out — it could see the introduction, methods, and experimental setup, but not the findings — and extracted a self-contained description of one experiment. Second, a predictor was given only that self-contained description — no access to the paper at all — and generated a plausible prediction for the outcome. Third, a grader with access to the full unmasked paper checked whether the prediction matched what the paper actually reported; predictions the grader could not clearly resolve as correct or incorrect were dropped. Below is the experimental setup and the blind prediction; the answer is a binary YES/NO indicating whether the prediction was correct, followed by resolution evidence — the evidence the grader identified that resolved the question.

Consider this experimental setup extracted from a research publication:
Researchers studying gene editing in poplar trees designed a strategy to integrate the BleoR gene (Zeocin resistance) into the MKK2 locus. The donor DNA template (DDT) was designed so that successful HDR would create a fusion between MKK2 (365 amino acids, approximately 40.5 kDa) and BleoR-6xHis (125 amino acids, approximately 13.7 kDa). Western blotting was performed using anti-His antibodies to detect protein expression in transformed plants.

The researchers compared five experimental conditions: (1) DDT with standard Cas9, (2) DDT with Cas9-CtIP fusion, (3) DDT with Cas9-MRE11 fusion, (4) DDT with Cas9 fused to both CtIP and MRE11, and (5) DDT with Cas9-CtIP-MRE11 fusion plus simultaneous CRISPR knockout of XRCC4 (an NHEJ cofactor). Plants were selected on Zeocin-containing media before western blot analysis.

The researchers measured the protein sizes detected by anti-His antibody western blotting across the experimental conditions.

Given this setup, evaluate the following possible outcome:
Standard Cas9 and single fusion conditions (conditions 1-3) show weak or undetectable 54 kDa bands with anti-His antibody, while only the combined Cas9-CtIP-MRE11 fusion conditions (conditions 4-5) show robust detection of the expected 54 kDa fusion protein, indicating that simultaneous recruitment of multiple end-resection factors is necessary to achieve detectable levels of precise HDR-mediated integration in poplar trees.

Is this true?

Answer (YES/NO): YES